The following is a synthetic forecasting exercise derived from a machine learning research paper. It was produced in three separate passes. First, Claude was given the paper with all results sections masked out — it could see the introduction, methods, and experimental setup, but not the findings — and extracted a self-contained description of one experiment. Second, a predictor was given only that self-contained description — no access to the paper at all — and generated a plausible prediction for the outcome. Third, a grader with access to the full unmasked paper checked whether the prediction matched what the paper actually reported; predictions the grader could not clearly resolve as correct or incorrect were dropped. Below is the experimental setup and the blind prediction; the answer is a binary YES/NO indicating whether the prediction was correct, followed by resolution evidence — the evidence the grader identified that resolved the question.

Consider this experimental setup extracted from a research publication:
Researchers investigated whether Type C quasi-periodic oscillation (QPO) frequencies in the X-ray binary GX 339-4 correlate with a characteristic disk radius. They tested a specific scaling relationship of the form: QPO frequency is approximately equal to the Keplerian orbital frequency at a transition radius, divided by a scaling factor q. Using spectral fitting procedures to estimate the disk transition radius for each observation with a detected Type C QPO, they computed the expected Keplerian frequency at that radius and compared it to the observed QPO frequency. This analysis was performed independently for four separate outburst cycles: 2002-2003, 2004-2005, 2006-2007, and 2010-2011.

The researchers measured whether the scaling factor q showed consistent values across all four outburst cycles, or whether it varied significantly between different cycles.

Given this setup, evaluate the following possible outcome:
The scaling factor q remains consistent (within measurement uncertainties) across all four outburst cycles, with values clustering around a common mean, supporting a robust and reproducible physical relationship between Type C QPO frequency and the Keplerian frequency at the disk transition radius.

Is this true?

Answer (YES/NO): NO